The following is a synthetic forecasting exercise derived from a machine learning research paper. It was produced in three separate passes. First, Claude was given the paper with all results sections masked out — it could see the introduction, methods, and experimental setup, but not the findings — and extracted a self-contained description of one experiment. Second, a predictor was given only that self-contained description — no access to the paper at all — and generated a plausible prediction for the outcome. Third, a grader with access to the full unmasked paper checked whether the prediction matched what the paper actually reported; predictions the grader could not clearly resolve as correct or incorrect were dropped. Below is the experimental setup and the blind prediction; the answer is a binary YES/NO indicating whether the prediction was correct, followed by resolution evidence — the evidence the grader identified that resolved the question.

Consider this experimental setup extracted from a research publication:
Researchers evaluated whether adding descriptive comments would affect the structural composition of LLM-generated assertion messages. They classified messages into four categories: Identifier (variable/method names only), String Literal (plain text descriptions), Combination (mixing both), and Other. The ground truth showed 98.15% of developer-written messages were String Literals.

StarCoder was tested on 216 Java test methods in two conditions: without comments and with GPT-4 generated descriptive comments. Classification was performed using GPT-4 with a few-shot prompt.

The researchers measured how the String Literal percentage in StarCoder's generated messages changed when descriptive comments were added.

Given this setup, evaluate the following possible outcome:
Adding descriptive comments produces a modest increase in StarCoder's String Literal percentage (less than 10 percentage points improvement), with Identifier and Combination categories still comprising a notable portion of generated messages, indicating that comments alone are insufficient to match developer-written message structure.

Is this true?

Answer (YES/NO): NO